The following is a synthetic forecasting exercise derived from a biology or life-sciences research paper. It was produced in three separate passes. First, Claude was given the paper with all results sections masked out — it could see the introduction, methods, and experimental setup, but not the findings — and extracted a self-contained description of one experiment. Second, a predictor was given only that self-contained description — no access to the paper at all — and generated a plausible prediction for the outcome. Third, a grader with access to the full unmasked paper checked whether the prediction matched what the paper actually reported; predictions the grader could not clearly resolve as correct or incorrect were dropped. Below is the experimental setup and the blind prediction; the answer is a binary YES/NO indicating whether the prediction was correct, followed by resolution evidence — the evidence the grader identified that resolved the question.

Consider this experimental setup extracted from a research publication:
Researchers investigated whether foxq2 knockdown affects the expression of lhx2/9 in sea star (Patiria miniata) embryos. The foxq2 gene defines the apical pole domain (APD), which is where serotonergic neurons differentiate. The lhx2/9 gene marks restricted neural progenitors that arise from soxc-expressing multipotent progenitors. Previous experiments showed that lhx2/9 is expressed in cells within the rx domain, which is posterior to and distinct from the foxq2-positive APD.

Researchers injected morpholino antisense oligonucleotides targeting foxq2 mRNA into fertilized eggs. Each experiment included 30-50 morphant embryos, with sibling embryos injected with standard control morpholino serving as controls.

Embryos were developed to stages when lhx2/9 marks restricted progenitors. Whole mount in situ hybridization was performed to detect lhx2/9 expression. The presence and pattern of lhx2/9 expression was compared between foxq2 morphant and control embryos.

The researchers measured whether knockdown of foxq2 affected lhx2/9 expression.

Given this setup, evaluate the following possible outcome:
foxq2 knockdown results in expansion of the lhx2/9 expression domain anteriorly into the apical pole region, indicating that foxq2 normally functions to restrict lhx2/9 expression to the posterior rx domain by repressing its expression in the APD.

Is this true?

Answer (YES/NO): NO